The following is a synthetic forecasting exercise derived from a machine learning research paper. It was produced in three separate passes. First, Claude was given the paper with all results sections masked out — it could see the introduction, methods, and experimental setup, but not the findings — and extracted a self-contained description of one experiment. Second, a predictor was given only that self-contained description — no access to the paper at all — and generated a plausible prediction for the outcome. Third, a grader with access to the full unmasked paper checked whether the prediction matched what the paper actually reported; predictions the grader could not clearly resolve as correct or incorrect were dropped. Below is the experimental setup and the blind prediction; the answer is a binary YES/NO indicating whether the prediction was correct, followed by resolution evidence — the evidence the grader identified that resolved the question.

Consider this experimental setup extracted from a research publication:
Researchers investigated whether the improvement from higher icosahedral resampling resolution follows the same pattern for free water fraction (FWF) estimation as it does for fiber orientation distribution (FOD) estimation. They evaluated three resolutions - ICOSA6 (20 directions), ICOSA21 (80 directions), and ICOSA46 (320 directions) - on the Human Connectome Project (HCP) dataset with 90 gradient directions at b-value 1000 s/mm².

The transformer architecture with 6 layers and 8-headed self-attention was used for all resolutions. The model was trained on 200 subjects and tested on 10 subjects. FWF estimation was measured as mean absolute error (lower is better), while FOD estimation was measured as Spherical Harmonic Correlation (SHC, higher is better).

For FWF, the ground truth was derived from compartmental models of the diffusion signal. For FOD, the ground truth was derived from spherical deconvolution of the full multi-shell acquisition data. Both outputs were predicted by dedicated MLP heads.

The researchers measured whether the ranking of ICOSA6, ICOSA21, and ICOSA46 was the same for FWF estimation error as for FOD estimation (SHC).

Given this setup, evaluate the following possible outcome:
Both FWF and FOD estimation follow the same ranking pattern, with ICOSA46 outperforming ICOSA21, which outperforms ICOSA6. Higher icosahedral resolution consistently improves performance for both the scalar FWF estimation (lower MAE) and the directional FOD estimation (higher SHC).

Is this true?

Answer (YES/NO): YES